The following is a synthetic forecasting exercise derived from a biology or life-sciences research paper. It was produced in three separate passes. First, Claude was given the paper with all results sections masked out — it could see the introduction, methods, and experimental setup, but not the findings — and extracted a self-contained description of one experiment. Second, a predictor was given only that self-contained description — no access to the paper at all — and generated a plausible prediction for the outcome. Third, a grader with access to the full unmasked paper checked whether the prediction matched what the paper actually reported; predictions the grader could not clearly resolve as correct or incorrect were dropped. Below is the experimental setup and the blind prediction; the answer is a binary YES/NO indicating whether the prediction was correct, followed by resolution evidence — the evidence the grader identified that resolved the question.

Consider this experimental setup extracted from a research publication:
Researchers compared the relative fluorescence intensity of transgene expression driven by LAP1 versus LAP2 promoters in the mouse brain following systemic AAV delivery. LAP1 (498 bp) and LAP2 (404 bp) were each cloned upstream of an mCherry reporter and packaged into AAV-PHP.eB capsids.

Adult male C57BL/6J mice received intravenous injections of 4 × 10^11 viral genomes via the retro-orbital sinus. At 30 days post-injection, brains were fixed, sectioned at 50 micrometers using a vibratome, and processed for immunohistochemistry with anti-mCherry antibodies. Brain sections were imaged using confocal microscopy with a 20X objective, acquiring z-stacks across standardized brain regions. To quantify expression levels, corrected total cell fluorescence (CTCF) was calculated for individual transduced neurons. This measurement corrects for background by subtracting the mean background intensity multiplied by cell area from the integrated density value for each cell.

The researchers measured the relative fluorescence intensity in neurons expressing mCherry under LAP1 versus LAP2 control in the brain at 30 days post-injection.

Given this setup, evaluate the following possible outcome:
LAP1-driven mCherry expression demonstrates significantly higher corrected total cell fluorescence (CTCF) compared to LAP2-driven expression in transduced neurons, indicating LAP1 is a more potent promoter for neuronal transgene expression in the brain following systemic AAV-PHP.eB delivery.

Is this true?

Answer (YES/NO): NO